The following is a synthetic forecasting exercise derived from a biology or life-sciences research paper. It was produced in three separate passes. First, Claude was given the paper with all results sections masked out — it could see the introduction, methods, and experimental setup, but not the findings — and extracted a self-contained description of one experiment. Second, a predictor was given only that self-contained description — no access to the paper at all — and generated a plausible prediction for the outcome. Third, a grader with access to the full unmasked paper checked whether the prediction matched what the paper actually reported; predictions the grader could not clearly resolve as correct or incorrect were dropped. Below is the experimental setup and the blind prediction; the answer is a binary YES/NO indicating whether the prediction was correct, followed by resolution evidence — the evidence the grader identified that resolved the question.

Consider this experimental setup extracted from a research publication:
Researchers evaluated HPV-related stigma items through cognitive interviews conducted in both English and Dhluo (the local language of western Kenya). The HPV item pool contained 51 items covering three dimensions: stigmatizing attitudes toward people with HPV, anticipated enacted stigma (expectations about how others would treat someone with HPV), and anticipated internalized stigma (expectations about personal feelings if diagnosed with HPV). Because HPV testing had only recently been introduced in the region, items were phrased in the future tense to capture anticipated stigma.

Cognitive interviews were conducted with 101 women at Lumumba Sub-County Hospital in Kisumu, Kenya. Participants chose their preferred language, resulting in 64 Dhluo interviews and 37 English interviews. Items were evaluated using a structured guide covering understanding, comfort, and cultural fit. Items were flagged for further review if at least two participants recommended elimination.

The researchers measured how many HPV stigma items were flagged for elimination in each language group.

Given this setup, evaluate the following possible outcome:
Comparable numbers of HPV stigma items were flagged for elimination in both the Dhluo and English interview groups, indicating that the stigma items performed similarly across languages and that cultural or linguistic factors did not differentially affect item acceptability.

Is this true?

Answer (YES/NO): NO